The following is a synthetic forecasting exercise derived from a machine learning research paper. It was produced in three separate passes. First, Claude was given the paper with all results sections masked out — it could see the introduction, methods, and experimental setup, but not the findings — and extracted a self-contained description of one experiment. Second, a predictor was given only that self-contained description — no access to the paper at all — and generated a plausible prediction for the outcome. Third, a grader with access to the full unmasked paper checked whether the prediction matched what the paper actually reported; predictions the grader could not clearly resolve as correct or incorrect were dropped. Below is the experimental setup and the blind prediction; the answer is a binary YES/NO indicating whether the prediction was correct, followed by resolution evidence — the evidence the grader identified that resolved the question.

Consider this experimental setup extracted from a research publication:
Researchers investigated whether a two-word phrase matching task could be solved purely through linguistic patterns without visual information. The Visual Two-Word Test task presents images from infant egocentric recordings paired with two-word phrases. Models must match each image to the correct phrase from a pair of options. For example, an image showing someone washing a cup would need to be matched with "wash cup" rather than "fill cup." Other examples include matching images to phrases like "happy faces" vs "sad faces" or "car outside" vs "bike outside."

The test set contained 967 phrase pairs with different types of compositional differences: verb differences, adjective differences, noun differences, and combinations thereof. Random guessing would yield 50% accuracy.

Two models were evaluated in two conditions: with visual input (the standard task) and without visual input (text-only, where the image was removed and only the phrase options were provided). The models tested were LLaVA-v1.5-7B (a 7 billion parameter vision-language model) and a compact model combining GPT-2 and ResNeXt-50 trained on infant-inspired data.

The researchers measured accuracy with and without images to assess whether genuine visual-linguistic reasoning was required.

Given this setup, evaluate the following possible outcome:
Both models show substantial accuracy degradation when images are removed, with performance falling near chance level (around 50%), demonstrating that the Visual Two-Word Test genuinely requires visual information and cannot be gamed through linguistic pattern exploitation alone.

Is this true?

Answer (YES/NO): YES